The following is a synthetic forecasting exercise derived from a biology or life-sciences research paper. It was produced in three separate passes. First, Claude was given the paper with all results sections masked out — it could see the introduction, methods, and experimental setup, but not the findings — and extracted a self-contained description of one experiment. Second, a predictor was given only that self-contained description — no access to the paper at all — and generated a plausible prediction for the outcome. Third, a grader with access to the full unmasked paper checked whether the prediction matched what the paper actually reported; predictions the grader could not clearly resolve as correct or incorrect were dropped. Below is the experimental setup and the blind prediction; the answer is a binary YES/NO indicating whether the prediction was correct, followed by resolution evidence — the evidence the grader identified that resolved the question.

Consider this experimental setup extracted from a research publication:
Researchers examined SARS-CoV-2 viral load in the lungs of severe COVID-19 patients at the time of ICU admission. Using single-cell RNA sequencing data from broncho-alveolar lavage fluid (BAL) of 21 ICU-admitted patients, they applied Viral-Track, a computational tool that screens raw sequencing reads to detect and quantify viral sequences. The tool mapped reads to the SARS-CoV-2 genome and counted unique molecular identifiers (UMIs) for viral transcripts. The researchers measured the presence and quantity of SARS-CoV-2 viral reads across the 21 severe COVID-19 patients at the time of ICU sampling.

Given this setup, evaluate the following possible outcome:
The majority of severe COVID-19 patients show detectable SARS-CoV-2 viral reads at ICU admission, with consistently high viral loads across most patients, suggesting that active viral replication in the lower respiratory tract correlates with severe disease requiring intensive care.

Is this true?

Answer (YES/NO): NO